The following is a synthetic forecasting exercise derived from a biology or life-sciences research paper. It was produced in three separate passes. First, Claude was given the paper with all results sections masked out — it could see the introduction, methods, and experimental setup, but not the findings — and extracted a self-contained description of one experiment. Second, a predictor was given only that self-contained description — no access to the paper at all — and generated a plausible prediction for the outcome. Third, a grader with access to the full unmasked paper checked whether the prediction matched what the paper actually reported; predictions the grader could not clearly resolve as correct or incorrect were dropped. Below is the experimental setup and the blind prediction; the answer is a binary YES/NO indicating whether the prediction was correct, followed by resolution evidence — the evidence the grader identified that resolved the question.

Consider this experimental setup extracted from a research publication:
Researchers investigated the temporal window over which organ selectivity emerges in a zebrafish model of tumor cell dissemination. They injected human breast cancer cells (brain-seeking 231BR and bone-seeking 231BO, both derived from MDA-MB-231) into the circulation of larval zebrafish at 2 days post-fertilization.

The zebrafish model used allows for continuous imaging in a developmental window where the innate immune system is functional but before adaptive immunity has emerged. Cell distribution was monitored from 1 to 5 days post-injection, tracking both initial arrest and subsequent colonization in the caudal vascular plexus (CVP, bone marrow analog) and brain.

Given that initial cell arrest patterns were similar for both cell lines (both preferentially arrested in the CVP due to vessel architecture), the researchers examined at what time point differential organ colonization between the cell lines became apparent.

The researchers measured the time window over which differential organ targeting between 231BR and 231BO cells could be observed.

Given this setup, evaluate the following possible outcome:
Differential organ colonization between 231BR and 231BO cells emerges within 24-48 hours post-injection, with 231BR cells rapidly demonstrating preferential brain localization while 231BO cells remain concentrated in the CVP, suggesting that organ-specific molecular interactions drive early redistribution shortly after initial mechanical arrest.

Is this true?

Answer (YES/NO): NO